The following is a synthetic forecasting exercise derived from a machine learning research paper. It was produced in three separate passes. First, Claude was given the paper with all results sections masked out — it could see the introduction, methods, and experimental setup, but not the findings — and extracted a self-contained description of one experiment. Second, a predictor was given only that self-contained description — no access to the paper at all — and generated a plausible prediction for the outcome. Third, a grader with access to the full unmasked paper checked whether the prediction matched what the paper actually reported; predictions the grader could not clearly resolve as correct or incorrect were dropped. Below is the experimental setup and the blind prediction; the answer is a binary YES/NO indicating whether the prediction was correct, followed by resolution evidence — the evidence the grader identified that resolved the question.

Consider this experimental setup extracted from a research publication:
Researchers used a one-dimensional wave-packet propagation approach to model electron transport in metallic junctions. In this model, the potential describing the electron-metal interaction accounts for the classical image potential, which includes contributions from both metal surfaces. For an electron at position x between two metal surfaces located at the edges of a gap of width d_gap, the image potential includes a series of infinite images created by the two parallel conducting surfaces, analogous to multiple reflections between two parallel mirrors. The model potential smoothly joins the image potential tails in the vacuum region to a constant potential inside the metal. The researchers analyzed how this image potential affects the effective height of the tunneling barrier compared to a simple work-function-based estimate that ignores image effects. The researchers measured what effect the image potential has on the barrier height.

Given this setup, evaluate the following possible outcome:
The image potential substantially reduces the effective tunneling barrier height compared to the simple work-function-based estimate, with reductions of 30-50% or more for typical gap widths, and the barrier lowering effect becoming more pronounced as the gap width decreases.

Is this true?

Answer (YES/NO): NO